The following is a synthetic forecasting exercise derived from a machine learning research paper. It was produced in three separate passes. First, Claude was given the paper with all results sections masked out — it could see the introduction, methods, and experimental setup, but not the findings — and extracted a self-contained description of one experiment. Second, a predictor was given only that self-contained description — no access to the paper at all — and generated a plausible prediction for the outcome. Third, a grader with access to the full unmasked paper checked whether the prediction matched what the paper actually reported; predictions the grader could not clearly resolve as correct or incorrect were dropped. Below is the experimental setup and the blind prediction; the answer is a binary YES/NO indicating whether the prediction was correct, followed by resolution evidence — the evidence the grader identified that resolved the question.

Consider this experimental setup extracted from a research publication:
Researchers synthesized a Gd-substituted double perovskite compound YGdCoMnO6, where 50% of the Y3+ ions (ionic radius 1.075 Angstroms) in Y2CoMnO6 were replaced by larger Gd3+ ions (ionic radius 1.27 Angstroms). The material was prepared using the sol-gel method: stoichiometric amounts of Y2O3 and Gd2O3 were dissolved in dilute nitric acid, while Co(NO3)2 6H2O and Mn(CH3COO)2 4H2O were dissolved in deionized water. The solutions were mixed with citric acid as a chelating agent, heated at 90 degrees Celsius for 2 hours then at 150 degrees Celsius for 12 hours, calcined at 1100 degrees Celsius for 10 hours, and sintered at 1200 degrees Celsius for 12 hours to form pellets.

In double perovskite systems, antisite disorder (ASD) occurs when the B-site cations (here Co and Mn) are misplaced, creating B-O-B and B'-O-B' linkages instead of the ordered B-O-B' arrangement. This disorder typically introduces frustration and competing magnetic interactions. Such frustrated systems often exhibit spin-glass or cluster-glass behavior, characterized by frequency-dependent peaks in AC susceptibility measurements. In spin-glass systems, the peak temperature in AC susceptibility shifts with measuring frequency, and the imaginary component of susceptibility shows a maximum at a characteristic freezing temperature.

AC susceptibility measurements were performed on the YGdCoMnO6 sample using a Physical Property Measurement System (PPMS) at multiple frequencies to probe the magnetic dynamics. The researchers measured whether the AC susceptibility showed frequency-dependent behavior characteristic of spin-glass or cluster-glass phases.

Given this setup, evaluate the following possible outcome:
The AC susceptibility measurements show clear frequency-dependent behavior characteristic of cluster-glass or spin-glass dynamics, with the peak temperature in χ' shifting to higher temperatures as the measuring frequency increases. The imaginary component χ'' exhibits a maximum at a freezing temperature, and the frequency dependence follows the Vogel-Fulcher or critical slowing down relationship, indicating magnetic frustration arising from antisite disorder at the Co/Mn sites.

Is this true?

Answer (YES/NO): NO